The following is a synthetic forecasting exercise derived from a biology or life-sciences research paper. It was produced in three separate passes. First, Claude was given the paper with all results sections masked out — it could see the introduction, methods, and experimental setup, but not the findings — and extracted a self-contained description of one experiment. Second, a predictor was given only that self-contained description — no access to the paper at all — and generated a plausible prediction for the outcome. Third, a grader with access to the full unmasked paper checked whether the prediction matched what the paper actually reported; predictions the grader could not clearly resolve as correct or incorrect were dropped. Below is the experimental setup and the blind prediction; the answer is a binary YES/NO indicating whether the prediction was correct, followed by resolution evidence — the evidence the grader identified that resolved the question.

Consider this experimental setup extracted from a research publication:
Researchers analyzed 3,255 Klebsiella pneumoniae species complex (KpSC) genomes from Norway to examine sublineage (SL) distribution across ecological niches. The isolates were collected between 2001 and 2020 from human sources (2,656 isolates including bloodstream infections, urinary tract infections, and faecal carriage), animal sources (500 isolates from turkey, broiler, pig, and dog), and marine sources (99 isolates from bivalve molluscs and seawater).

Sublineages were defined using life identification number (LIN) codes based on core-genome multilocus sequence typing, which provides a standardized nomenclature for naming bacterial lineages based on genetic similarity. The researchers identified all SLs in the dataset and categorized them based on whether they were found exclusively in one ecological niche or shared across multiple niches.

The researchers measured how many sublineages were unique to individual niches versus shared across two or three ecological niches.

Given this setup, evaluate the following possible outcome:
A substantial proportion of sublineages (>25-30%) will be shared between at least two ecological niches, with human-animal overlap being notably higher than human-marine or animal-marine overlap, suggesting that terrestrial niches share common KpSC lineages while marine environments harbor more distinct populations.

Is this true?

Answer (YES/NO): NO